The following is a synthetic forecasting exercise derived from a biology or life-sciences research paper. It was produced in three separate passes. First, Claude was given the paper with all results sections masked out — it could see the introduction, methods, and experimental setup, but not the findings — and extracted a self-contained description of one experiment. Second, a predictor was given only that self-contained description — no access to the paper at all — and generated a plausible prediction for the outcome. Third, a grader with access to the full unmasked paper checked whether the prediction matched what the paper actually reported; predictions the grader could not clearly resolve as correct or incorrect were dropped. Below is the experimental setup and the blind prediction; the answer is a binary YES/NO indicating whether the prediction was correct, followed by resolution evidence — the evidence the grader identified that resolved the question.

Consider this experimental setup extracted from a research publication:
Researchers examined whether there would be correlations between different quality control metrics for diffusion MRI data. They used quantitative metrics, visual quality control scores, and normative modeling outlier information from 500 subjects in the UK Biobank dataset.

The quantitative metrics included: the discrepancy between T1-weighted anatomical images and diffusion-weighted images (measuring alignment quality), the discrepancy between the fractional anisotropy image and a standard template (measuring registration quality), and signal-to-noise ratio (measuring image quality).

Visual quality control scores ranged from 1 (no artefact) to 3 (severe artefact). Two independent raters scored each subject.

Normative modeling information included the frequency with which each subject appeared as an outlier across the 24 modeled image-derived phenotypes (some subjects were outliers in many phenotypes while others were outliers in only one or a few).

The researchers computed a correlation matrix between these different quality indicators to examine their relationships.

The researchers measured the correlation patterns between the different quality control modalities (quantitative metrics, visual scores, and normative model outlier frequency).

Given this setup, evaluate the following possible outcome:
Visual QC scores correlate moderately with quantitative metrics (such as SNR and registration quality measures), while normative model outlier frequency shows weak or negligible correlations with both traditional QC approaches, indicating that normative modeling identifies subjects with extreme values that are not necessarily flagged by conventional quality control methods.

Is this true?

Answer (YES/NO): NO